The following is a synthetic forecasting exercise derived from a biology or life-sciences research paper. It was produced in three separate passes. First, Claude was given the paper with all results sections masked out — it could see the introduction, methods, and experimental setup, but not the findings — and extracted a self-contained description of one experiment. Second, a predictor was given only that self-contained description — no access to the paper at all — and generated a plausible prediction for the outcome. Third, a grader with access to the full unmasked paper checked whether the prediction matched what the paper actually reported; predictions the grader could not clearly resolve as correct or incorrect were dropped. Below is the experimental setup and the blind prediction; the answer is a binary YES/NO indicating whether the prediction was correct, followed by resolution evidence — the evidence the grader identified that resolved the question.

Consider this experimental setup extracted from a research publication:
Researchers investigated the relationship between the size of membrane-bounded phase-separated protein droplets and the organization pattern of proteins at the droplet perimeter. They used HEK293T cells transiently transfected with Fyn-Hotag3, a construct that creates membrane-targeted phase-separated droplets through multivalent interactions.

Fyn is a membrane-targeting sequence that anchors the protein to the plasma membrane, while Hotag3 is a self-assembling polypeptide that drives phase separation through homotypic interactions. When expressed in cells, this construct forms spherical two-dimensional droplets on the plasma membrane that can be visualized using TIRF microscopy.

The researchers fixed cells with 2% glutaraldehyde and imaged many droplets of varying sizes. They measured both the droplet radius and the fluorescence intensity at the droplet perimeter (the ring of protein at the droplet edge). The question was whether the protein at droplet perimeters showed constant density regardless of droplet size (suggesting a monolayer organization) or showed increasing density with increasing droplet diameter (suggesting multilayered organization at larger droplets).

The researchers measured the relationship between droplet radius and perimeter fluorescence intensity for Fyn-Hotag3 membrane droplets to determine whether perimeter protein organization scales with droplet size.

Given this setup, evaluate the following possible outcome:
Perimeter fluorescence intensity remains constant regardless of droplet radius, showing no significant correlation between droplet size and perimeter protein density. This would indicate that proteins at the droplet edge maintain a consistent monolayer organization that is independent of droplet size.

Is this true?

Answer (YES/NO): NO